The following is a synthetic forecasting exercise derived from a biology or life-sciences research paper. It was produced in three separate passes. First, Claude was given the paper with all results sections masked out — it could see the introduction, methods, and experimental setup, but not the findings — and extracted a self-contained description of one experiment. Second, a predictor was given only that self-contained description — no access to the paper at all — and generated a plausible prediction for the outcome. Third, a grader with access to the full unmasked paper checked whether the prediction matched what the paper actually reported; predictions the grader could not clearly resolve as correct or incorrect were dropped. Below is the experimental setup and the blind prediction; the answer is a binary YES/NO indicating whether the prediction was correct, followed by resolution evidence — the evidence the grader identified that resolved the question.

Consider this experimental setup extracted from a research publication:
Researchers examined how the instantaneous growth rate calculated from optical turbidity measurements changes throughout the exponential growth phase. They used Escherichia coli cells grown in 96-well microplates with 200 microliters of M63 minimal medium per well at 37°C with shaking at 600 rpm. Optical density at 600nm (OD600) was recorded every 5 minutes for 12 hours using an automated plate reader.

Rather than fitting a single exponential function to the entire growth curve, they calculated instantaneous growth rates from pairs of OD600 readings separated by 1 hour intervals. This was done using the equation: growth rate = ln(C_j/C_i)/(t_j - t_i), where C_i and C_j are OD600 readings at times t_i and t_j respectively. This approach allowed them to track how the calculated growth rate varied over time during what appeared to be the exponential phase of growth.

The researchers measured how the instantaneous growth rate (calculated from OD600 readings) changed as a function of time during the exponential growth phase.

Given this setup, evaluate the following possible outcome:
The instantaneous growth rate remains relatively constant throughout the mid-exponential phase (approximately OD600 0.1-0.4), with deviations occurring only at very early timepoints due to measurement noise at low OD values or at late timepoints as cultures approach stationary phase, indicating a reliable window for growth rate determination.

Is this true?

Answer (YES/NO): NO